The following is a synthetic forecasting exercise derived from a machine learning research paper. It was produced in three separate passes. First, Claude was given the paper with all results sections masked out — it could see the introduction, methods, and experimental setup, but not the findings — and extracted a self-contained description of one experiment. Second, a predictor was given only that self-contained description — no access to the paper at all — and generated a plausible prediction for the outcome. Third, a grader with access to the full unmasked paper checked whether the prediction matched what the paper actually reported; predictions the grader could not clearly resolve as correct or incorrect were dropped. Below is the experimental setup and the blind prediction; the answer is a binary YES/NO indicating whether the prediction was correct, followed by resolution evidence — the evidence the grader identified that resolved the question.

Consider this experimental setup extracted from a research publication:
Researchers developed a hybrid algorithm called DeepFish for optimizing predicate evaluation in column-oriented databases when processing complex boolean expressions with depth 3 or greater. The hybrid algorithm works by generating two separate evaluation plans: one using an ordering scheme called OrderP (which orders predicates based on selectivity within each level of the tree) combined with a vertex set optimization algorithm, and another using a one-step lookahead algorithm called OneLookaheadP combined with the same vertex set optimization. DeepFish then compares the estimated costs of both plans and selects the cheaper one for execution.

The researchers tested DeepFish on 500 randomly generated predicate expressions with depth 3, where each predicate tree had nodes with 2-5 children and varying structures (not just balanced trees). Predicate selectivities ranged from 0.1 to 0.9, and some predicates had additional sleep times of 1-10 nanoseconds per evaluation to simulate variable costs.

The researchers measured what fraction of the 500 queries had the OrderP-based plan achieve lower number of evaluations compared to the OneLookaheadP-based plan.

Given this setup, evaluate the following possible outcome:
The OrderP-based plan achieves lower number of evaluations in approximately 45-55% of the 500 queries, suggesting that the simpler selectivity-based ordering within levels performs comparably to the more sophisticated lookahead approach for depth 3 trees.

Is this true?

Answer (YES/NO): NO